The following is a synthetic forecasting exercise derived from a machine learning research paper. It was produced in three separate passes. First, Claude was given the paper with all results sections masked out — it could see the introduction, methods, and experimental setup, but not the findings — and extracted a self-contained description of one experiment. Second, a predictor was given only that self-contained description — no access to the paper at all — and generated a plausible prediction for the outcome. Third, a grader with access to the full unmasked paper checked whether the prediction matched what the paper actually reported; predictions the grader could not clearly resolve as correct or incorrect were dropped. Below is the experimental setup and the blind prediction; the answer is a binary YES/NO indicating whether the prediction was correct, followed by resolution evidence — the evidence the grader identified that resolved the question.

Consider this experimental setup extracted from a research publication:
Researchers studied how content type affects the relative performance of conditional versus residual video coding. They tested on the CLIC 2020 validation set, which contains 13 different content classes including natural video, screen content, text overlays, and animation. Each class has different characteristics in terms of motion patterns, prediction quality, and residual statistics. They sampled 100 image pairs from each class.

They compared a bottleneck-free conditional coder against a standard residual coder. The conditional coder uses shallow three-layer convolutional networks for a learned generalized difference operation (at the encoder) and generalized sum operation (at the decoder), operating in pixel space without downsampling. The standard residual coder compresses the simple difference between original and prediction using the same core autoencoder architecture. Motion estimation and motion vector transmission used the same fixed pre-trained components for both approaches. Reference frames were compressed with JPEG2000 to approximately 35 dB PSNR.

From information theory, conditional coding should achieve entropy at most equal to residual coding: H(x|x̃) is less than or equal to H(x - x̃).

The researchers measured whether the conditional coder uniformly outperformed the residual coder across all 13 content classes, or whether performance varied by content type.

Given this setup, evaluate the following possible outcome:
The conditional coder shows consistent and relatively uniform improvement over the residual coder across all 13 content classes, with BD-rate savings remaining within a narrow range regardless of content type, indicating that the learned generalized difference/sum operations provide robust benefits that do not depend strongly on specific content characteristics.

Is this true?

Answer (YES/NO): NO